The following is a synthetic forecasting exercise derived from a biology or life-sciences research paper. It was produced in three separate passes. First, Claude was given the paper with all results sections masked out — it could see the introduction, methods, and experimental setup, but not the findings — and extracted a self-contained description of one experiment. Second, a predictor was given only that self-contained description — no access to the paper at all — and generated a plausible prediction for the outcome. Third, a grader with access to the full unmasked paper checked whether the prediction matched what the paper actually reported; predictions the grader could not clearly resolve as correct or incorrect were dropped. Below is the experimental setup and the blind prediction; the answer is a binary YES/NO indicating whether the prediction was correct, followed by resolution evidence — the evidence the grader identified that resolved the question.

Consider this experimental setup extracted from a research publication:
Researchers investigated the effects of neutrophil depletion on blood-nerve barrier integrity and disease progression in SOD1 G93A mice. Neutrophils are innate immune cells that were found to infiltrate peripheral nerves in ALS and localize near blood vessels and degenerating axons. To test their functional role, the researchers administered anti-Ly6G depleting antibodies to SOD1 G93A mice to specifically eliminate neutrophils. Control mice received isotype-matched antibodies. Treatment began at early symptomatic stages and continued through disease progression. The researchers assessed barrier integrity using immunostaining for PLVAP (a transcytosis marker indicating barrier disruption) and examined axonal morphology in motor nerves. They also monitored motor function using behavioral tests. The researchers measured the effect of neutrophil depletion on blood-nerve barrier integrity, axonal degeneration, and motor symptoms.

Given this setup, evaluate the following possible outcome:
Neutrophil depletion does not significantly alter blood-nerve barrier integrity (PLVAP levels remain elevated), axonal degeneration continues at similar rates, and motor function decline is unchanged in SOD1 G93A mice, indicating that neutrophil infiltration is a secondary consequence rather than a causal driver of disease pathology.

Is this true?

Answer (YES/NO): NO